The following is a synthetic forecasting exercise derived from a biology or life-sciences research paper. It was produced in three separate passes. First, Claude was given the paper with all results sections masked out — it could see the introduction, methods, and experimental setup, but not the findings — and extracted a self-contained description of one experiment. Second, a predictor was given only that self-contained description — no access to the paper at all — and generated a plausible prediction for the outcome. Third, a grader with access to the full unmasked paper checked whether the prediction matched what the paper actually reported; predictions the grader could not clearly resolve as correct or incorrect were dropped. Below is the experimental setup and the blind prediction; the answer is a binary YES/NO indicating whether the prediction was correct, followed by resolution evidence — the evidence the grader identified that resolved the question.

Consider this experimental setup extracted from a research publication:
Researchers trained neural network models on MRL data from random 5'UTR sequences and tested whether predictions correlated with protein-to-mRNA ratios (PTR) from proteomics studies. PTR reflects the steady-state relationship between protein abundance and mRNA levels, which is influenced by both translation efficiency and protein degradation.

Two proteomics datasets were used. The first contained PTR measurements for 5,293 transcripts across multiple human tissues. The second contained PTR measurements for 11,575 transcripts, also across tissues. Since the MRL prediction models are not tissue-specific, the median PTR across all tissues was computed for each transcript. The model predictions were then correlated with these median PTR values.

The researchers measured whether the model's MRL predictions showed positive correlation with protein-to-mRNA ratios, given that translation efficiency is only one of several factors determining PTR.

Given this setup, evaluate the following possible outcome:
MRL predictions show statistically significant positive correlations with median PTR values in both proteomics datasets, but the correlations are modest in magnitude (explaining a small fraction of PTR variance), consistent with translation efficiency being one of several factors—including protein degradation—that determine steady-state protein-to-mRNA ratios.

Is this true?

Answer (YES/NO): YES